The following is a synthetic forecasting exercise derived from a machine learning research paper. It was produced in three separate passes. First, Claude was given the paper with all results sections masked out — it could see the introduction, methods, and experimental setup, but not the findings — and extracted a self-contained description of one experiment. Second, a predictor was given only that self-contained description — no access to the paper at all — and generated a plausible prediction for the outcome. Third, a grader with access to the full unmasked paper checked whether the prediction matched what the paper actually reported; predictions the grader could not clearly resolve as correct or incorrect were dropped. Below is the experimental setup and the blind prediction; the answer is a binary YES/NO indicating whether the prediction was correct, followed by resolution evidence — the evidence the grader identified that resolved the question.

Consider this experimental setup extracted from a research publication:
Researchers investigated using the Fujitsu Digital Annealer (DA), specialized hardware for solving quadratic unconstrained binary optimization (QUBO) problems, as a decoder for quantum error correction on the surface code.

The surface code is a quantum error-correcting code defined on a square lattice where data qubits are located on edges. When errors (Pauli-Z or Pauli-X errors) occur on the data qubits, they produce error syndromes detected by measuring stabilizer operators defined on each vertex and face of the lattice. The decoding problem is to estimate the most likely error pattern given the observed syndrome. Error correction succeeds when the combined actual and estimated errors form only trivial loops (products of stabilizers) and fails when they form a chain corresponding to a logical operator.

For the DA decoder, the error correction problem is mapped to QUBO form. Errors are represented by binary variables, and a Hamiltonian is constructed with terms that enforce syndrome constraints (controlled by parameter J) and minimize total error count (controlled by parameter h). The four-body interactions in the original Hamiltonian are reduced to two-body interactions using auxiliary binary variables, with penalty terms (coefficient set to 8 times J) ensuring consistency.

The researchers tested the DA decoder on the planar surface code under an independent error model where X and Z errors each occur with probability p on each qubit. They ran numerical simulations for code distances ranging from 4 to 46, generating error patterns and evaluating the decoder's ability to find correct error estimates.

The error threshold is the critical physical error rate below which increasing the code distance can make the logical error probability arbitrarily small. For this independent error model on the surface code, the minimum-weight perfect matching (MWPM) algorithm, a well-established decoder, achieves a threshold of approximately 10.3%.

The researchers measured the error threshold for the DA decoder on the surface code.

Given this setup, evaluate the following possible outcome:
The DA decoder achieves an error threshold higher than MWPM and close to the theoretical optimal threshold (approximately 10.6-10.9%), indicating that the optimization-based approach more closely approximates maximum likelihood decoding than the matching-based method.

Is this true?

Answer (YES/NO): NO